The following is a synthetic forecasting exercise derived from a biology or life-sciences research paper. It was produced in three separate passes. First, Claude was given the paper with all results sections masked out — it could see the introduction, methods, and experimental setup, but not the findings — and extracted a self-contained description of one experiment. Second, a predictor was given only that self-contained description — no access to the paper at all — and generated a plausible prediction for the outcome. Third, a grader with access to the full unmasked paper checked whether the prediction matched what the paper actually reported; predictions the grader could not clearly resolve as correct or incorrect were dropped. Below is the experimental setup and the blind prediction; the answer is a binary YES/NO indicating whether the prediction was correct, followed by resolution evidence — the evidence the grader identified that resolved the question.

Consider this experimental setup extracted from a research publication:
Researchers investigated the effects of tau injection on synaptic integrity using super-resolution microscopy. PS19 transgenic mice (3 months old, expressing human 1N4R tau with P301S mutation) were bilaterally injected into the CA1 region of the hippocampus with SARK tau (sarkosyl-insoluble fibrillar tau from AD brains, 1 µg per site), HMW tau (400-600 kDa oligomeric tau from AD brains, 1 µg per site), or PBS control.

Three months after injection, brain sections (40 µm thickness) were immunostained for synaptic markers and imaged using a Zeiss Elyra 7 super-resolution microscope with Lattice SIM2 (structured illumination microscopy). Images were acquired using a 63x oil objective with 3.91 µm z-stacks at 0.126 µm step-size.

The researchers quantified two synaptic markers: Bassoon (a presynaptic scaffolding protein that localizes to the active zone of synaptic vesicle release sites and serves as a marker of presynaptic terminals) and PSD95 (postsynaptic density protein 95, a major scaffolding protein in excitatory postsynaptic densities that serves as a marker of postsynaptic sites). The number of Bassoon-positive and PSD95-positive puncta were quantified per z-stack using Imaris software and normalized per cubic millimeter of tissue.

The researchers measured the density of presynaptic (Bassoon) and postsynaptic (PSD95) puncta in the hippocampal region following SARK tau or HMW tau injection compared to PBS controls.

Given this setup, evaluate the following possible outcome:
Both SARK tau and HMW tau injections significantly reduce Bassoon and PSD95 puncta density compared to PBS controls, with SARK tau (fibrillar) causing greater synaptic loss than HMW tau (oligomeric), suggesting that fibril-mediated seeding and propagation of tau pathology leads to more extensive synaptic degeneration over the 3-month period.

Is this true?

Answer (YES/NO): NO